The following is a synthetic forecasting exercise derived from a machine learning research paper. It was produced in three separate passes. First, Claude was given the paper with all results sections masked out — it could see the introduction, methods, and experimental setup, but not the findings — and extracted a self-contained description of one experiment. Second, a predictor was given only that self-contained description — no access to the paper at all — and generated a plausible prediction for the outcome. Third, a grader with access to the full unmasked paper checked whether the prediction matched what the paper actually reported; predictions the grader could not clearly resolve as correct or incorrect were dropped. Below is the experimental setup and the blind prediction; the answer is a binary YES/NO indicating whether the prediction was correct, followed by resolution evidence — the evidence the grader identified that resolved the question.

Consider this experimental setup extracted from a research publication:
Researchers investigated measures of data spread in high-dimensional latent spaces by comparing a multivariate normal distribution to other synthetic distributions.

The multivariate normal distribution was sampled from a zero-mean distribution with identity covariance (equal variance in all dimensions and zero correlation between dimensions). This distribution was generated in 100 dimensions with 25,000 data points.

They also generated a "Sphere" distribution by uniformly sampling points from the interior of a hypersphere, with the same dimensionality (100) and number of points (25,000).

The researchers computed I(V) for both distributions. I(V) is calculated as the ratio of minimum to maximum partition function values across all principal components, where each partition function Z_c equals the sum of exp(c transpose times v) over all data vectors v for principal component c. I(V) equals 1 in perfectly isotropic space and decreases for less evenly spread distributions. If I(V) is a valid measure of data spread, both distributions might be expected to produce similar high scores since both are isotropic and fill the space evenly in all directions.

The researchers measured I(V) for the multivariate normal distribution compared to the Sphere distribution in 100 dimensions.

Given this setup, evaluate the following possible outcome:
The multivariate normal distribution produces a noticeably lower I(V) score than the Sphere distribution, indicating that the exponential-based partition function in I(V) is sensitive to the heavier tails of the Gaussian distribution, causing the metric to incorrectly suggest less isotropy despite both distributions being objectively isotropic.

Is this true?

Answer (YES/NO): NO